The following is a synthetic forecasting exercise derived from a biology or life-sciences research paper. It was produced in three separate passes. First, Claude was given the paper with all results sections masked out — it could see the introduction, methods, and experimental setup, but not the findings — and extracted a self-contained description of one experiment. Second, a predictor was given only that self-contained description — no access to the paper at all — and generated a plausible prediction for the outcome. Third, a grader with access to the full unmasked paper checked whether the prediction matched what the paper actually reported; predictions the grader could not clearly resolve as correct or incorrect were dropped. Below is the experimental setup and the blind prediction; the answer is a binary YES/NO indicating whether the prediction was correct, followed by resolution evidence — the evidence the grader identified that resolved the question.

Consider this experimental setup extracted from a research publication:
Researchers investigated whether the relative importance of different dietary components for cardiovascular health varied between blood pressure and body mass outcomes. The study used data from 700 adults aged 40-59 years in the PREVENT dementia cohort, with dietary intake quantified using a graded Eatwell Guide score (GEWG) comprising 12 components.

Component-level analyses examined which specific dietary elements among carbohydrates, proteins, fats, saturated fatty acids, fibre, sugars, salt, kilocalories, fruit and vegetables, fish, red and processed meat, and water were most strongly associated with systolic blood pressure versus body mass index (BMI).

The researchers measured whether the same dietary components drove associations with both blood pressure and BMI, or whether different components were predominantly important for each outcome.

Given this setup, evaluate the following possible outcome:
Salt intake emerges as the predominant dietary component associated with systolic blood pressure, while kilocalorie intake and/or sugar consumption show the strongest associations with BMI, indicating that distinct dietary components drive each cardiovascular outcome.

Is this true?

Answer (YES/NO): NO